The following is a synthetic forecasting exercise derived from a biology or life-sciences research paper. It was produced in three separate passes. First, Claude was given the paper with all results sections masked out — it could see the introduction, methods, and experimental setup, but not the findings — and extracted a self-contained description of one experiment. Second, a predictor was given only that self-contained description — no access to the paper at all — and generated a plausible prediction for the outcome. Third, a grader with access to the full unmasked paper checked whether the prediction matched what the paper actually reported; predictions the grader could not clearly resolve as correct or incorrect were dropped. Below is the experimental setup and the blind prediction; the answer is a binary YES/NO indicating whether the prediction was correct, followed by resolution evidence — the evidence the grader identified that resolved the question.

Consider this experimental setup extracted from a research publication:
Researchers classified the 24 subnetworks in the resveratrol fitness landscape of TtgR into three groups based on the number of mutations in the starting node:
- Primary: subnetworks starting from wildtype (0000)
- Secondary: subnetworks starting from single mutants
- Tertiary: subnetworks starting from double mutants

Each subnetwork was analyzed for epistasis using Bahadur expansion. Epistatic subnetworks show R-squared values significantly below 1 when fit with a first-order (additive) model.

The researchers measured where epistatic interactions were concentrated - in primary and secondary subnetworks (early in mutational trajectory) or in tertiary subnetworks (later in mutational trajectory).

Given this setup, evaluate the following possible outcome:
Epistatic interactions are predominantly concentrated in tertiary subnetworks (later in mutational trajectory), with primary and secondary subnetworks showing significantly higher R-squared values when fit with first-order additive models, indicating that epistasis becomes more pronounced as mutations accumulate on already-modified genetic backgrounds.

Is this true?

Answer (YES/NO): NO